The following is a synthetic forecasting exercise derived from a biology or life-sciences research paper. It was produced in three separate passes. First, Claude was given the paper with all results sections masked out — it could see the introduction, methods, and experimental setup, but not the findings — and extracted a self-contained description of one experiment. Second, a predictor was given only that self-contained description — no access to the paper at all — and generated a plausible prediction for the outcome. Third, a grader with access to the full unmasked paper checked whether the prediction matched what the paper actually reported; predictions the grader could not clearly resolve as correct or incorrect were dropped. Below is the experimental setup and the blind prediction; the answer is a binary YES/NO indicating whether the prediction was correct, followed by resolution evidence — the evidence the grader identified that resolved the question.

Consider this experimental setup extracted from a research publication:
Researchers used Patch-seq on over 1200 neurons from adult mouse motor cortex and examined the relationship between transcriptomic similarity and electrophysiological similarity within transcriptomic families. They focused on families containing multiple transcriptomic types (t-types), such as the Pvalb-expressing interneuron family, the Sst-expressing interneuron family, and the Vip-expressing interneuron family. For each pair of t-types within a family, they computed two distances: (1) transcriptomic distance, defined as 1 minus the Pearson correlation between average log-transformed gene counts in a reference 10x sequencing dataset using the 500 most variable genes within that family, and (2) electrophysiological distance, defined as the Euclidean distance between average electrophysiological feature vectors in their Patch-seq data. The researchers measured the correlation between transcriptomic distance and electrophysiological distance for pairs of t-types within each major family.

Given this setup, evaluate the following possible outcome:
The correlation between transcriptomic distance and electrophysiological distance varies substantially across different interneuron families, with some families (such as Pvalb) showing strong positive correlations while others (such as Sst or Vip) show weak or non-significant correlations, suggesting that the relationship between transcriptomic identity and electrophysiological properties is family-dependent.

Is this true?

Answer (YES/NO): NO